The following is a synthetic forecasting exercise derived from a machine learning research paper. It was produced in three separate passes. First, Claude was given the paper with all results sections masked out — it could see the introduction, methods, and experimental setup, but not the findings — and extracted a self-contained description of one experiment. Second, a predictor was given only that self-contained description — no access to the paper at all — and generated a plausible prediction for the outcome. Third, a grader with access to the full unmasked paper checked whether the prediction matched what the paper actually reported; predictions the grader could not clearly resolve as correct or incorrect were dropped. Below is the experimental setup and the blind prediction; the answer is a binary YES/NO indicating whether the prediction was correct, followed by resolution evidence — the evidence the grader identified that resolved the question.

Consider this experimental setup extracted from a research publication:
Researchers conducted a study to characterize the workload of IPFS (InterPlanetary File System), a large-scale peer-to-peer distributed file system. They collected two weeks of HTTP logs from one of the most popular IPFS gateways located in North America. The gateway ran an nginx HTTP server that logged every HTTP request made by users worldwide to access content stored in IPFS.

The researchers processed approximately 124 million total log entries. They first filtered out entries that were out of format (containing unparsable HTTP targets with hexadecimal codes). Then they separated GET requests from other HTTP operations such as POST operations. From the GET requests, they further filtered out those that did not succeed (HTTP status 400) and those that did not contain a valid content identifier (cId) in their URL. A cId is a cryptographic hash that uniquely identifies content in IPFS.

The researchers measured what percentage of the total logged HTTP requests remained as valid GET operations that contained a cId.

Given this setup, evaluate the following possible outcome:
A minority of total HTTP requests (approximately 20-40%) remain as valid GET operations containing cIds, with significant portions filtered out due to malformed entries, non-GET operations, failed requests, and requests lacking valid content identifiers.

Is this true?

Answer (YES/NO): NO